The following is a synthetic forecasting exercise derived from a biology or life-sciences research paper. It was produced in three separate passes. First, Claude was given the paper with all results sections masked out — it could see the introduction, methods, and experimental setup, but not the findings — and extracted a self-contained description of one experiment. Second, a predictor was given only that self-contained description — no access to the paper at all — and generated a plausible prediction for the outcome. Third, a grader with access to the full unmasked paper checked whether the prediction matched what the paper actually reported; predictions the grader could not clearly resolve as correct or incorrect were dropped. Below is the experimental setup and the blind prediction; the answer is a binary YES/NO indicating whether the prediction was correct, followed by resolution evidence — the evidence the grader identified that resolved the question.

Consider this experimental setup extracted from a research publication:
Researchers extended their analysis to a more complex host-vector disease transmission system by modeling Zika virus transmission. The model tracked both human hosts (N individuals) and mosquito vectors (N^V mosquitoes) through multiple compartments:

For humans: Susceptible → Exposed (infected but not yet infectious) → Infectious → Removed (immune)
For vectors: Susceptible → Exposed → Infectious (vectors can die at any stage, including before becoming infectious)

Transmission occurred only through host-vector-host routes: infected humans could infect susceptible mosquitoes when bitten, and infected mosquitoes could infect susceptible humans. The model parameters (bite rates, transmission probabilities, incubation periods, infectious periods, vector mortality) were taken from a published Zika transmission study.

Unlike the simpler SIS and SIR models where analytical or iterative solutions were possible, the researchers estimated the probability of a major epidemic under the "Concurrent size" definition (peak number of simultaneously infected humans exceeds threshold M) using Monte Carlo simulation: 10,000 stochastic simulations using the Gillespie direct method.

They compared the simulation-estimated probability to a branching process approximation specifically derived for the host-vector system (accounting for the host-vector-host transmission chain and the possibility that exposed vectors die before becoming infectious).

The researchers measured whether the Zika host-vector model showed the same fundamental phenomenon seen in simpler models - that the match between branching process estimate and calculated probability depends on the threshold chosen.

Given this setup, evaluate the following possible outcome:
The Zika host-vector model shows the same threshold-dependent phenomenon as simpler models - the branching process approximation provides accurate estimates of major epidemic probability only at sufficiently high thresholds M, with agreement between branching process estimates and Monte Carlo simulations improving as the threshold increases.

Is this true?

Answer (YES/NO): NO